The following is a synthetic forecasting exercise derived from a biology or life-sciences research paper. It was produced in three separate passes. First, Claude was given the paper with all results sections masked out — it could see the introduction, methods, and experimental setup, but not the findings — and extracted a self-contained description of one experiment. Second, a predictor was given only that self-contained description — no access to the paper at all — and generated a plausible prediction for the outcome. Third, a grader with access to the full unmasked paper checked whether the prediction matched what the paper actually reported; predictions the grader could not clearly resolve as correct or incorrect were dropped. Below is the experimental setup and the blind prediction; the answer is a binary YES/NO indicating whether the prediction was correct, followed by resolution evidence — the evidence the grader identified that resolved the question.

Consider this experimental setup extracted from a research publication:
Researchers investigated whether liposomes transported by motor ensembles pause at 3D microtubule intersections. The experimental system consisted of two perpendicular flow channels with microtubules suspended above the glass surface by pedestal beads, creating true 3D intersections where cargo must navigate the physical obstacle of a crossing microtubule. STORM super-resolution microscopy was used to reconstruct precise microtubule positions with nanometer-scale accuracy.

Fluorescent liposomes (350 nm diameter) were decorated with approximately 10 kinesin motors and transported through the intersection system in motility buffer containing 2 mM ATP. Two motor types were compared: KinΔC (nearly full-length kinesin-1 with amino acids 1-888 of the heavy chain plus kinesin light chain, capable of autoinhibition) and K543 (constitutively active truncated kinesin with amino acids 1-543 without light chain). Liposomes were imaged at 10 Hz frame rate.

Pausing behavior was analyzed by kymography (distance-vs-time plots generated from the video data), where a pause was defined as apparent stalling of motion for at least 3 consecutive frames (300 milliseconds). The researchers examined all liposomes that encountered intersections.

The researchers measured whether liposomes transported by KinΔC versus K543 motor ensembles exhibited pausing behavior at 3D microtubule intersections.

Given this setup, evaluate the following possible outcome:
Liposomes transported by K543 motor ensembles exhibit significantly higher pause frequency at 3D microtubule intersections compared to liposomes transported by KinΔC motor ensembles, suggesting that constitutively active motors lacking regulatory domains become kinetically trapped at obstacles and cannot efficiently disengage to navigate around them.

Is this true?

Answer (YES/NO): YES